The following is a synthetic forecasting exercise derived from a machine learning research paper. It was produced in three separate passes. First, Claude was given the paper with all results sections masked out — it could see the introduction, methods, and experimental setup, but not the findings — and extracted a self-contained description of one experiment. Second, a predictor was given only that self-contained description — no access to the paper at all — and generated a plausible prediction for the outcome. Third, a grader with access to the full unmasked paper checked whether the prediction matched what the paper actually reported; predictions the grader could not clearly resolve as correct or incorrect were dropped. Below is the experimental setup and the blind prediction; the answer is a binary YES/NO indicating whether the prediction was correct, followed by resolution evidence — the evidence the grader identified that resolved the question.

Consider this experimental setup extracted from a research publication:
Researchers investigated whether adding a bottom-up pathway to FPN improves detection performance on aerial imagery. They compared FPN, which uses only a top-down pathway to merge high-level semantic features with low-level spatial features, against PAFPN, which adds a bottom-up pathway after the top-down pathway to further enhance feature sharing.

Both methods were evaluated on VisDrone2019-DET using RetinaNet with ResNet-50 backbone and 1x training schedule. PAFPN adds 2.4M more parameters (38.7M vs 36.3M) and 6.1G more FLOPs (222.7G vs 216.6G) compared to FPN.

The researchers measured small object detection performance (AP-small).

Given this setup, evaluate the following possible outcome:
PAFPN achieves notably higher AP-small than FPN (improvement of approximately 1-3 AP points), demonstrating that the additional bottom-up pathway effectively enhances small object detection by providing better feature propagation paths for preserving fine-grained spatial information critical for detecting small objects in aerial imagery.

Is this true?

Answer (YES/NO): NO